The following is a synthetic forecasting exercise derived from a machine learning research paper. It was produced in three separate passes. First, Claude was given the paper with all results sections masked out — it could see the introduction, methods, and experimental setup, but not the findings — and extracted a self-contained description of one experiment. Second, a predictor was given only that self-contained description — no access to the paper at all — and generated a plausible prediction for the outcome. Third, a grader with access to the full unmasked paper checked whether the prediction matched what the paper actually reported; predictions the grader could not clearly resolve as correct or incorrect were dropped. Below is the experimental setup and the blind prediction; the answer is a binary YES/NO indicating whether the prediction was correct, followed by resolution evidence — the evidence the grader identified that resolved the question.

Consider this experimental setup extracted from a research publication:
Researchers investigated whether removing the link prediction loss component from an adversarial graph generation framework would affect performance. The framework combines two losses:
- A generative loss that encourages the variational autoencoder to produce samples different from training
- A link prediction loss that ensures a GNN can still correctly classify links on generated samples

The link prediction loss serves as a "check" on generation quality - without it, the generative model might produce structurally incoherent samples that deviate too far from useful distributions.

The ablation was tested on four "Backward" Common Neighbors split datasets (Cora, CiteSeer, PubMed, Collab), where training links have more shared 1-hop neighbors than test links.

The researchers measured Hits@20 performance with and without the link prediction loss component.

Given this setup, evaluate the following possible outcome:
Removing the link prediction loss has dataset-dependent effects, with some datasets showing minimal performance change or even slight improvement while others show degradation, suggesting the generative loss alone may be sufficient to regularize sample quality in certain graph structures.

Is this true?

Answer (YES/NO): NO